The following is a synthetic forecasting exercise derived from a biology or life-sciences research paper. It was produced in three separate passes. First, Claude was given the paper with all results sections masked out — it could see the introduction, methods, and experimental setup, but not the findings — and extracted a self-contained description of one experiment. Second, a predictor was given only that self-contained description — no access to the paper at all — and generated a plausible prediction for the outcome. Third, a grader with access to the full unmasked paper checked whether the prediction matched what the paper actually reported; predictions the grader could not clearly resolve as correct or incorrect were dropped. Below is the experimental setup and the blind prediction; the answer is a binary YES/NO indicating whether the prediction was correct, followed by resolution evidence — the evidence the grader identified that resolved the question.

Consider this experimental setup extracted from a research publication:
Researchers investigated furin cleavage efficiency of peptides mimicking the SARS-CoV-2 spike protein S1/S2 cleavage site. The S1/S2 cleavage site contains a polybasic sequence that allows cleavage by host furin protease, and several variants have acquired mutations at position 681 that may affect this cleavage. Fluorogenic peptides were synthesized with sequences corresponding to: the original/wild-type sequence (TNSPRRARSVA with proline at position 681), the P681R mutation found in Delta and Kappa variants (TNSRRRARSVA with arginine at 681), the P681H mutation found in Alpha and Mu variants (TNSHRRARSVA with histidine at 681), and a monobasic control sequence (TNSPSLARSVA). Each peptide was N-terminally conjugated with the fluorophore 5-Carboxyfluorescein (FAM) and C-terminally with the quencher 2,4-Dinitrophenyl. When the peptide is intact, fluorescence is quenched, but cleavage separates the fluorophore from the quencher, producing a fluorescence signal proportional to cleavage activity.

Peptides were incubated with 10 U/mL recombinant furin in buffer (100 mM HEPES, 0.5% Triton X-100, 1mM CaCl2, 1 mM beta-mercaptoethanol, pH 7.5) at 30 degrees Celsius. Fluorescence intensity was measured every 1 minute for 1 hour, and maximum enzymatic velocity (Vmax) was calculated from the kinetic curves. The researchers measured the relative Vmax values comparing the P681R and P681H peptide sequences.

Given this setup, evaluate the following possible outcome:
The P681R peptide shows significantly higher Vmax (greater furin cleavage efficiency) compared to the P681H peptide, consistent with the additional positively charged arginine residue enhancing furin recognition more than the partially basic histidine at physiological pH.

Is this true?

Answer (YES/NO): YES